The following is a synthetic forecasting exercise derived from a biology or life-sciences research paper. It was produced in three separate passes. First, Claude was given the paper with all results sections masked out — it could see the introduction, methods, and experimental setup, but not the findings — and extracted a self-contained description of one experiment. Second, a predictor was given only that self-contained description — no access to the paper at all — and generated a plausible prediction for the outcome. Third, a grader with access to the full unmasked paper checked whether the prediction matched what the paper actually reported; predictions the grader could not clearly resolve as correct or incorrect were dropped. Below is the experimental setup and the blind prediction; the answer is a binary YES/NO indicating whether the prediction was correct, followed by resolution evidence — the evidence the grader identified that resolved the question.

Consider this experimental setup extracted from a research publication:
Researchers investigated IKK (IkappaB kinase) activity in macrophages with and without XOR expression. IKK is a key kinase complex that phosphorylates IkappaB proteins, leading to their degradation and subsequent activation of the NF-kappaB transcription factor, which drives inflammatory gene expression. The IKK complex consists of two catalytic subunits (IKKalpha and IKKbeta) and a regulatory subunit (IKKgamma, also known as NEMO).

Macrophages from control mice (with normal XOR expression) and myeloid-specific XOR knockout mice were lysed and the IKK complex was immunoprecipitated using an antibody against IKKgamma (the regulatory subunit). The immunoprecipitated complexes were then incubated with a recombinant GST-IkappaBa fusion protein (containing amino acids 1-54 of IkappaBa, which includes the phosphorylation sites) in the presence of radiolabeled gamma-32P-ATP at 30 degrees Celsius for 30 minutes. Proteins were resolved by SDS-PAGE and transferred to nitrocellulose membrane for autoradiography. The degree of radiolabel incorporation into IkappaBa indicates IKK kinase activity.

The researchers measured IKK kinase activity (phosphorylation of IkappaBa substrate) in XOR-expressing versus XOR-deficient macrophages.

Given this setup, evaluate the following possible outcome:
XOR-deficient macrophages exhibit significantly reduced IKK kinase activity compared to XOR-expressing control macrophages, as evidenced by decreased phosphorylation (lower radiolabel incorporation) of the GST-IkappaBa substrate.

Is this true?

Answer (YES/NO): YES